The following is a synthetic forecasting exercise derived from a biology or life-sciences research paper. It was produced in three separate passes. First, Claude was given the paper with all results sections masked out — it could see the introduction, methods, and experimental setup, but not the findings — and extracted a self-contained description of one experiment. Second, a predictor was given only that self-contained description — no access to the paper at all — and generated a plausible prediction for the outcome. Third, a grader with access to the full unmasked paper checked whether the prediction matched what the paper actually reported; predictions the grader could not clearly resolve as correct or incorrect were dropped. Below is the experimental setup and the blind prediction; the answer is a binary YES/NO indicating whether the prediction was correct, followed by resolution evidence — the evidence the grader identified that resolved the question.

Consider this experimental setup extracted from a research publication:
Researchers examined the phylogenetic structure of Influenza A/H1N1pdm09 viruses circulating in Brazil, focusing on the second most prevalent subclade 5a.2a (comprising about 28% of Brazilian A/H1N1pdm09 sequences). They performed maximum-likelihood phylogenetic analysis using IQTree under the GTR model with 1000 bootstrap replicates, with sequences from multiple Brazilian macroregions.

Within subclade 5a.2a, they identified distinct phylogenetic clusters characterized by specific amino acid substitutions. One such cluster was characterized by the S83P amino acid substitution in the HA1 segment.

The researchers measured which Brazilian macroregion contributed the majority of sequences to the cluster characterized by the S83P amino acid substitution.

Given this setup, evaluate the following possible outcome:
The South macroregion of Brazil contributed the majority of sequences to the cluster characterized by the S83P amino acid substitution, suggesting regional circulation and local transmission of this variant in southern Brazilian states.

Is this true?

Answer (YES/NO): NO